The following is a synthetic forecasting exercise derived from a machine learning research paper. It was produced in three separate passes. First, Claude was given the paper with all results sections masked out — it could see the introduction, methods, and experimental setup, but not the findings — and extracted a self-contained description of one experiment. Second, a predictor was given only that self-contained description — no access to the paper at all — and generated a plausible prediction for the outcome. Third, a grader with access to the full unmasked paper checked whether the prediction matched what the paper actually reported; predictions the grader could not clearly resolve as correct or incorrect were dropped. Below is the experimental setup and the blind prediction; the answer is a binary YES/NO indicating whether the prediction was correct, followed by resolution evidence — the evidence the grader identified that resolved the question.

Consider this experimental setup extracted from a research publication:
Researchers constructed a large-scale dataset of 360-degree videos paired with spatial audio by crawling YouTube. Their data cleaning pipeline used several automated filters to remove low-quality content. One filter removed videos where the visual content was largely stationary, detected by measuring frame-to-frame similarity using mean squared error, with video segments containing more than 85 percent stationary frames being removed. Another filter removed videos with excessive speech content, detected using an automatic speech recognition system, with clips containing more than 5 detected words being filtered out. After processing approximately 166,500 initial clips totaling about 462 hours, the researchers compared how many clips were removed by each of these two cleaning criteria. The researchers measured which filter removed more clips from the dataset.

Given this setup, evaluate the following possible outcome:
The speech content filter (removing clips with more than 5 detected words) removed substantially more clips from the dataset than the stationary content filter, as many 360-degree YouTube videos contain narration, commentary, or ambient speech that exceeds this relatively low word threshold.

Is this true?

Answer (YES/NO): YES